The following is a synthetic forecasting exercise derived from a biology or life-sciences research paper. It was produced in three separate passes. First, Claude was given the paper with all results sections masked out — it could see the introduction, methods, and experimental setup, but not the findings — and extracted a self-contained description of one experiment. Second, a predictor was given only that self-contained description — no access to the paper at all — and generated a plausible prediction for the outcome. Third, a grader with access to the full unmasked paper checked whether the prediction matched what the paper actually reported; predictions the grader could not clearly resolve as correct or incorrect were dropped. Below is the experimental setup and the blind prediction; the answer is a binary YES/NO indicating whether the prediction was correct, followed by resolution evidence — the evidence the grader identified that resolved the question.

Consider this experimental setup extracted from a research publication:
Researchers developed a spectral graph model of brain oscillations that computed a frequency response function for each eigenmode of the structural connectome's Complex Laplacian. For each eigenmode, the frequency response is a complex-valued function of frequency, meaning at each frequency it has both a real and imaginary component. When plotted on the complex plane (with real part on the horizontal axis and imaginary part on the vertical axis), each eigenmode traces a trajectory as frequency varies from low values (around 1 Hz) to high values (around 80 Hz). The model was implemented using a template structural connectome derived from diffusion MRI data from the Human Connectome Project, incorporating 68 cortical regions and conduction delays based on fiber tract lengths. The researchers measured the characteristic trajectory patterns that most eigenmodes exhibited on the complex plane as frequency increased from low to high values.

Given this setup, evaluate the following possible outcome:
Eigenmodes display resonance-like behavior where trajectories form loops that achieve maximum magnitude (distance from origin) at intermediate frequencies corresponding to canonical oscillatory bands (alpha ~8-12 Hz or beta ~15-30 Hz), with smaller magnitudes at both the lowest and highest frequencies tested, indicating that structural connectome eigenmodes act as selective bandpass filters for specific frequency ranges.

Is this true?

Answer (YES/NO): NO